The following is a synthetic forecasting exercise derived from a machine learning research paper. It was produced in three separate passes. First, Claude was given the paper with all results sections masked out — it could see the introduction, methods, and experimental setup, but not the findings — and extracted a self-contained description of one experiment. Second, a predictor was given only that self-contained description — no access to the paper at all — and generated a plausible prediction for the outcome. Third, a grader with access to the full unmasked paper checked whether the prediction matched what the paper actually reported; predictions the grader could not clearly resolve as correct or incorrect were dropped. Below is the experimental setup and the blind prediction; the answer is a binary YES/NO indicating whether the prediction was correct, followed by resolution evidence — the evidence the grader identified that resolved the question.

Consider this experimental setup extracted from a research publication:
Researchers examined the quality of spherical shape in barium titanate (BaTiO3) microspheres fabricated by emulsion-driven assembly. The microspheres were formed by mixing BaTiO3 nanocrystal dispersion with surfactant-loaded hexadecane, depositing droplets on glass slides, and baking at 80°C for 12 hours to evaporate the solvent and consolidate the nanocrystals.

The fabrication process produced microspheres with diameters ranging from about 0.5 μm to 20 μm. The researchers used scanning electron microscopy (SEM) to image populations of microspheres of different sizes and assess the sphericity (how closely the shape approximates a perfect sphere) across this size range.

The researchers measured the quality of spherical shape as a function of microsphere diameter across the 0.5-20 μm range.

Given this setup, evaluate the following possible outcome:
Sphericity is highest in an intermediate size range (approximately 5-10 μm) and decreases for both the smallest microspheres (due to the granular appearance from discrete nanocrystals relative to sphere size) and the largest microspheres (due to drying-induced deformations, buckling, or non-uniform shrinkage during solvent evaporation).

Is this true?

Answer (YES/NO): NO